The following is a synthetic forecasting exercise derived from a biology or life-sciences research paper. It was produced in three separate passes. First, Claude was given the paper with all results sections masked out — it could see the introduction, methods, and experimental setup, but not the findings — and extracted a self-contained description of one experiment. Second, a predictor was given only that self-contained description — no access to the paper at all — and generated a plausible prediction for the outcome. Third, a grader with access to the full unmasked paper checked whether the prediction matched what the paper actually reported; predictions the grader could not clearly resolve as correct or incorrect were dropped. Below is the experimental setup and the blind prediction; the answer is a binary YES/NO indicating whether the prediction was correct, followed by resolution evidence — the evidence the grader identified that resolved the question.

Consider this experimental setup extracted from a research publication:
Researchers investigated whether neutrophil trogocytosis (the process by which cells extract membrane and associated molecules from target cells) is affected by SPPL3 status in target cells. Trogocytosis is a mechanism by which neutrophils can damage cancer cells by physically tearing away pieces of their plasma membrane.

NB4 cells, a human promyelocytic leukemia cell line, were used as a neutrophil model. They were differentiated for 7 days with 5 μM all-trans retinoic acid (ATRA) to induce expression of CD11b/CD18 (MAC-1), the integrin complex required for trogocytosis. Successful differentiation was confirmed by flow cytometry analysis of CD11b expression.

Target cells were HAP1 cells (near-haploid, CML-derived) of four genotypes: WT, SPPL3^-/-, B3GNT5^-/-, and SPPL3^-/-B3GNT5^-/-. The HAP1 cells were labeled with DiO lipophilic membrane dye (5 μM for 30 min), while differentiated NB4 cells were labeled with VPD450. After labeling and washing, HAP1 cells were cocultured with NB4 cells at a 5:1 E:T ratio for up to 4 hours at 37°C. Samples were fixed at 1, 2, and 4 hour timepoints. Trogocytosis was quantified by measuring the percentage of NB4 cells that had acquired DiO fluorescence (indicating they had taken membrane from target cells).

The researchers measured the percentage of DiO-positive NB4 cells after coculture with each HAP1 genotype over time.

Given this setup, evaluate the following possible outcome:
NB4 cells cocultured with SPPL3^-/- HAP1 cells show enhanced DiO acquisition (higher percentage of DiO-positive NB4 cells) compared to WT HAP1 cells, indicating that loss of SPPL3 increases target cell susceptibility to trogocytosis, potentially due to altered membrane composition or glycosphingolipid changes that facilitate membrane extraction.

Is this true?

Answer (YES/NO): NO